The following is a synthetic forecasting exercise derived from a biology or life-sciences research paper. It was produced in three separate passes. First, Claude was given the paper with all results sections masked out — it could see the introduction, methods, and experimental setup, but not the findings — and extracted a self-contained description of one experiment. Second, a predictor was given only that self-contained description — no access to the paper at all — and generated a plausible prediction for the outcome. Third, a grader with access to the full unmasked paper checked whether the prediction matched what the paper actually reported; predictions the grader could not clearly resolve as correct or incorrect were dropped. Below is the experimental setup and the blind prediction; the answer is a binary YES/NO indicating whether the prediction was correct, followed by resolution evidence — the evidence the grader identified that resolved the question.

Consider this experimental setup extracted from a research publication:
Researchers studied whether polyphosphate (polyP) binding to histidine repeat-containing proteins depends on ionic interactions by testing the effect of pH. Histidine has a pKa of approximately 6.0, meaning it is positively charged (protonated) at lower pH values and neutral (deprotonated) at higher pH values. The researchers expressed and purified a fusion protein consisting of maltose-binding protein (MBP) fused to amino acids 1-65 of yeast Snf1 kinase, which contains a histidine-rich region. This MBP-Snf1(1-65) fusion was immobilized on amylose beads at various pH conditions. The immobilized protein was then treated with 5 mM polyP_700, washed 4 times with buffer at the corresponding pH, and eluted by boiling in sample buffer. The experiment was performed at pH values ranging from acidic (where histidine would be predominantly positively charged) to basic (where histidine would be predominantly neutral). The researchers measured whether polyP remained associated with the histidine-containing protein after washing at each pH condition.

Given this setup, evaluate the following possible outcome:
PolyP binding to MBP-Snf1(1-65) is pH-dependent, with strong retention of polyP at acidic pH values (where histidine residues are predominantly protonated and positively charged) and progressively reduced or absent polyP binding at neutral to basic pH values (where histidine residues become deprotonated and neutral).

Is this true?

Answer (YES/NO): YES